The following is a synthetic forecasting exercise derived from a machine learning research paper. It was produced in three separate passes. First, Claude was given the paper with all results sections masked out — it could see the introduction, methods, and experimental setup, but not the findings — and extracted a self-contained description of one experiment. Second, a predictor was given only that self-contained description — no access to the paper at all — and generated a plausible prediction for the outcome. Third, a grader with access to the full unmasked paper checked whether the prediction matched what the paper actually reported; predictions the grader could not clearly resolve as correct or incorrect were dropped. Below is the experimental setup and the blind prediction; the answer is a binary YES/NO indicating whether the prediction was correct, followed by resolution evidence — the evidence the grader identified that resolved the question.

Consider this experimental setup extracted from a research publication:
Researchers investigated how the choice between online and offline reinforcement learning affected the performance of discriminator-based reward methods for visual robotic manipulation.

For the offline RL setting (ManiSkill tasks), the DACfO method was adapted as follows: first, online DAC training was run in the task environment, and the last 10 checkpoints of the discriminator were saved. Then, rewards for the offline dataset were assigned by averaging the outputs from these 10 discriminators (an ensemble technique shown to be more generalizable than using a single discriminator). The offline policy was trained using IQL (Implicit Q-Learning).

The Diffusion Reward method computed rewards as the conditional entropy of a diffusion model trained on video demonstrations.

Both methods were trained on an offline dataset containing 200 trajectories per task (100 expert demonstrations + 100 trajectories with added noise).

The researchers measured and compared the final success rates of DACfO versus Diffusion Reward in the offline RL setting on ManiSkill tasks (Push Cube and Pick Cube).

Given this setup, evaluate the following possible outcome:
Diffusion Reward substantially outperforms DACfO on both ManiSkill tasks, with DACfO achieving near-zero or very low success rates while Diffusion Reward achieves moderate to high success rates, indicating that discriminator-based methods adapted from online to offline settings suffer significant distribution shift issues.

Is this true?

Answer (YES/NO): NO